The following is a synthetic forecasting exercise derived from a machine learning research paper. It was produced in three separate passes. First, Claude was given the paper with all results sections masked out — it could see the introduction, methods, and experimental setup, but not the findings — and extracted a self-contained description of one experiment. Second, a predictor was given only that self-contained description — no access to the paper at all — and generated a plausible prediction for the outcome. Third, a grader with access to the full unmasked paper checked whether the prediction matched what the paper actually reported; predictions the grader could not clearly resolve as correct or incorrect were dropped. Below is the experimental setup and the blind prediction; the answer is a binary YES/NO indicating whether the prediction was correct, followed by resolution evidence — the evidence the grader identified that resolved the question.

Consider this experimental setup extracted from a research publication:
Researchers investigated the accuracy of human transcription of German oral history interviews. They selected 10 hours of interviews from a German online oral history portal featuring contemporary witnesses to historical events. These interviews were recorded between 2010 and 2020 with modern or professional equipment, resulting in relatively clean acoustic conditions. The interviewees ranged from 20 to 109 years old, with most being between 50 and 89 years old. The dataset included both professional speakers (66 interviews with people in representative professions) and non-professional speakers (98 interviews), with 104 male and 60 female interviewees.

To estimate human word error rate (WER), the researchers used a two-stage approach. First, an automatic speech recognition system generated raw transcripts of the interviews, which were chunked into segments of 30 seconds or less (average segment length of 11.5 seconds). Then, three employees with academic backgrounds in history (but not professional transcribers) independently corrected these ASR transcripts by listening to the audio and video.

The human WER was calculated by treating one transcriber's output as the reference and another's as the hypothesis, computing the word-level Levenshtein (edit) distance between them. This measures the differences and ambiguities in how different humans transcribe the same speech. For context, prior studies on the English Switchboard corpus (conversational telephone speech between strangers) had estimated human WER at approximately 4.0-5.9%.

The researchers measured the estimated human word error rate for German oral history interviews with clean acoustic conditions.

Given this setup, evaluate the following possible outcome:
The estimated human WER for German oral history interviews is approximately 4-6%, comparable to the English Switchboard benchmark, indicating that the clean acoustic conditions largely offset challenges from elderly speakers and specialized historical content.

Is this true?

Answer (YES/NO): NO